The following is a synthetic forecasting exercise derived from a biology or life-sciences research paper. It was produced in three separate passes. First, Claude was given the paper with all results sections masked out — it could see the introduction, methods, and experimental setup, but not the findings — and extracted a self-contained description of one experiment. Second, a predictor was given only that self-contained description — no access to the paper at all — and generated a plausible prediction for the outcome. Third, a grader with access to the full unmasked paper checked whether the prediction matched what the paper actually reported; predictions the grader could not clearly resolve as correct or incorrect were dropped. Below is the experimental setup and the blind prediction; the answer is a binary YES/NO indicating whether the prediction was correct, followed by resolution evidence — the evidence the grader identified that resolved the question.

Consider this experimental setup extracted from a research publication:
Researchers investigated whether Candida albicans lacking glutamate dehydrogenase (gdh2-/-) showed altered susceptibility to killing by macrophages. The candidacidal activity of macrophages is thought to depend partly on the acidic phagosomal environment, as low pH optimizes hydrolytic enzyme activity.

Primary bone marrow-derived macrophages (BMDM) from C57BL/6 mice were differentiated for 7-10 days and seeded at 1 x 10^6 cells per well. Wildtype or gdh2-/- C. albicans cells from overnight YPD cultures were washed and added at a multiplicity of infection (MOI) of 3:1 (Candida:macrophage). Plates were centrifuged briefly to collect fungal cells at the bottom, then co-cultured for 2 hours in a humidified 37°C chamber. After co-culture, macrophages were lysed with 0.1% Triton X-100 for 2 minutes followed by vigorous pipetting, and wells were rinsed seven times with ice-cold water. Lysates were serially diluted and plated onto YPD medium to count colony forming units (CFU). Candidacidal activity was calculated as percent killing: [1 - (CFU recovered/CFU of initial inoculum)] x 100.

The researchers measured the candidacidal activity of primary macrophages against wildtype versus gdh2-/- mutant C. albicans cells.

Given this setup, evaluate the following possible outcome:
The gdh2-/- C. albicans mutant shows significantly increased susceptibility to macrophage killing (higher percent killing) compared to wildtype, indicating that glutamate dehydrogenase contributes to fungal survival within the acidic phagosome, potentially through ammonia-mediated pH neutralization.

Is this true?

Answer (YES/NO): NO